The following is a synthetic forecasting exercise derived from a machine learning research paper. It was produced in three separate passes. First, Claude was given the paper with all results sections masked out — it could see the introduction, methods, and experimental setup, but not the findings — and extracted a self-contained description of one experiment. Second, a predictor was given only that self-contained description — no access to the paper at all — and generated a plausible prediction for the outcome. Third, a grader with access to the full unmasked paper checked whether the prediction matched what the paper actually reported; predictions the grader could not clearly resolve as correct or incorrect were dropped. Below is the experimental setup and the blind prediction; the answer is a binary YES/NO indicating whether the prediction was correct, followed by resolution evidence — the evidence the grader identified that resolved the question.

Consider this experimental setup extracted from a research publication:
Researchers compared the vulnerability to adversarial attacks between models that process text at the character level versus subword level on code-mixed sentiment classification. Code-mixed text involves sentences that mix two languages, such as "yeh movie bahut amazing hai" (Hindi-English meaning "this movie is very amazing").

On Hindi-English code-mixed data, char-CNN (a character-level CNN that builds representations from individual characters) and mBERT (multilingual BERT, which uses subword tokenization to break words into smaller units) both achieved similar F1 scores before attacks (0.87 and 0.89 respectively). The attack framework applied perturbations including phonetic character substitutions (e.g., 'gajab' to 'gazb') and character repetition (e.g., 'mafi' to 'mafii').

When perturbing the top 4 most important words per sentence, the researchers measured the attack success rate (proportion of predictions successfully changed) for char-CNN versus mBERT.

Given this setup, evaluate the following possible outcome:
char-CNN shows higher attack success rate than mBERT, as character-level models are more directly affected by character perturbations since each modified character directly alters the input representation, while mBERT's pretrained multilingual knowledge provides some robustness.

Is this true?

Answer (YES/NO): YES